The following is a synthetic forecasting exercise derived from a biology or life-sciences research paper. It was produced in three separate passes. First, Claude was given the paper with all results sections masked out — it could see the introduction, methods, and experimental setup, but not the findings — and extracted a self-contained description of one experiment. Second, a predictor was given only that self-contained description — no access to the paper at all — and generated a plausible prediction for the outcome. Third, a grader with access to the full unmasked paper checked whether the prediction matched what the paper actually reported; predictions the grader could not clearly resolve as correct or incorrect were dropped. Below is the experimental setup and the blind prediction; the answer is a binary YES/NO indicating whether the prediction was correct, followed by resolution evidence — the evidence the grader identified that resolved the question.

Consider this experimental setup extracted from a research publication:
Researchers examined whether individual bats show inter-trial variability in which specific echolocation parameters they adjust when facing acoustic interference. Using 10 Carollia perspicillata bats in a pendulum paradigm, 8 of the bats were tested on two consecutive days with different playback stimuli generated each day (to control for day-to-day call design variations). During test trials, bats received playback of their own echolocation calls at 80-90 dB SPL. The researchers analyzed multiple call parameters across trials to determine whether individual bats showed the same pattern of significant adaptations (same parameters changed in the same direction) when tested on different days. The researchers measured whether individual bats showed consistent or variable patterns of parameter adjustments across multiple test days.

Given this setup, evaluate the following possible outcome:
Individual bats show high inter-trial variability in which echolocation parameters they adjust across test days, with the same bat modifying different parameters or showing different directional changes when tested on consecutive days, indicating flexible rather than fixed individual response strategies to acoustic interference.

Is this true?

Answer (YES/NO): YES